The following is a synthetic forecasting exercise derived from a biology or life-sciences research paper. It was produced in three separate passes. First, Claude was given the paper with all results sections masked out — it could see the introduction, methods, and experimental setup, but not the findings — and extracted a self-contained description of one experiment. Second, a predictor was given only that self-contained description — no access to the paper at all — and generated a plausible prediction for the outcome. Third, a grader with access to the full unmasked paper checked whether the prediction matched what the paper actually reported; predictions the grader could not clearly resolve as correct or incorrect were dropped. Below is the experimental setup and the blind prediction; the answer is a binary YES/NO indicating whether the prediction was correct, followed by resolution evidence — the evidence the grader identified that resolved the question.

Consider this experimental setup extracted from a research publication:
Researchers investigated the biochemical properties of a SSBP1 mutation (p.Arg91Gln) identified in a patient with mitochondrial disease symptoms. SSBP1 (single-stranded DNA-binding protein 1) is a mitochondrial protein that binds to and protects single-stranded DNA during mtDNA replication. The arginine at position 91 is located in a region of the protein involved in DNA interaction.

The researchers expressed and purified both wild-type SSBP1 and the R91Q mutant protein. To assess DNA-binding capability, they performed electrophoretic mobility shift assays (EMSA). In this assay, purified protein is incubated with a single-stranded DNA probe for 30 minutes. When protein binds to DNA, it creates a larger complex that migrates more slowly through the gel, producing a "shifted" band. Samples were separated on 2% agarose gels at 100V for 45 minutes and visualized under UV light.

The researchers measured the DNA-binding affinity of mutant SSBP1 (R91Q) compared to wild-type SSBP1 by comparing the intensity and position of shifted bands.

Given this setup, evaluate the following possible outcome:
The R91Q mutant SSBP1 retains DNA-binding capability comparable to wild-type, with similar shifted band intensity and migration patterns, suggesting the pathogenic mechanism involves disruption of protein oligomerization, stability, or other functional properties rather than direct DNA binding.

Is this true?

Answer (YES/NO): NO